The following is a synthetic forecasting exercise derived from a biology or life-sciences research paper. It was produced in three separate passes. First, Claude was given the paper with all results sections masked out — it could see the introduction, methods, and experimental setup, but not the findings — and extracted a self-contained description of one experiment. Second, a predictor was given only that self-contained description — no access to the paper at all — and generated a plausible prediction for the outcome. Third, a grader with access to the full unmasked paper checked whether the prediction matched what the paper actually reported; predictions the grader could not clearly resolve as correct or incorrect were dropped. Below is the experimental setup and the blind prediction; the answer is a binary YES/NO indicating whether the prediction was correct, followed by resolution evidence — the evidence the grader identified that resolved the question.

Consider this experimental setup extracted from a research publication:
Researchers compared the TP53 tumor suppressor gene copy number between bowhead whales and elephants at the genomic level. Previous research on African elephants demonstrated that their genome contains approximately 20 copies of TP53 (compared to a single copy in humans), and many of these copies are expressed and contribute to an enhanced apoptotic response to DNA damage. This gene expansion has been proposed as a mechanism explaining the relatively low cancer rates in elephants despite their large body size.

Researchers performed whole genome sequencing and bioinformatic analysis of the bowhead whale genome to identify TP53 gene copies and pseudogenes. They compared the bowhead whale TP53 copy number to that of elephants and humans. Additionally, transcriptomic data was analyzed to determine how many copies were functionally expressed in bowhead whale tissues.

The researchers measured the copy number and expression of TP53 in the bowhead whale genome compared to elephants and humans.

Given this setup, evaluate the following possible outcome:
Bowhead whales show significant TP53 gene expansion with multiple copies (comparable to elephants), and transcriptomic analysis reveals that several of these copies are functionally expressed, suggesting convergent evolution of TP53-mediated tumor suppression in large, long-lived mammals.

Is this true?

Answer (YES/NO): NO